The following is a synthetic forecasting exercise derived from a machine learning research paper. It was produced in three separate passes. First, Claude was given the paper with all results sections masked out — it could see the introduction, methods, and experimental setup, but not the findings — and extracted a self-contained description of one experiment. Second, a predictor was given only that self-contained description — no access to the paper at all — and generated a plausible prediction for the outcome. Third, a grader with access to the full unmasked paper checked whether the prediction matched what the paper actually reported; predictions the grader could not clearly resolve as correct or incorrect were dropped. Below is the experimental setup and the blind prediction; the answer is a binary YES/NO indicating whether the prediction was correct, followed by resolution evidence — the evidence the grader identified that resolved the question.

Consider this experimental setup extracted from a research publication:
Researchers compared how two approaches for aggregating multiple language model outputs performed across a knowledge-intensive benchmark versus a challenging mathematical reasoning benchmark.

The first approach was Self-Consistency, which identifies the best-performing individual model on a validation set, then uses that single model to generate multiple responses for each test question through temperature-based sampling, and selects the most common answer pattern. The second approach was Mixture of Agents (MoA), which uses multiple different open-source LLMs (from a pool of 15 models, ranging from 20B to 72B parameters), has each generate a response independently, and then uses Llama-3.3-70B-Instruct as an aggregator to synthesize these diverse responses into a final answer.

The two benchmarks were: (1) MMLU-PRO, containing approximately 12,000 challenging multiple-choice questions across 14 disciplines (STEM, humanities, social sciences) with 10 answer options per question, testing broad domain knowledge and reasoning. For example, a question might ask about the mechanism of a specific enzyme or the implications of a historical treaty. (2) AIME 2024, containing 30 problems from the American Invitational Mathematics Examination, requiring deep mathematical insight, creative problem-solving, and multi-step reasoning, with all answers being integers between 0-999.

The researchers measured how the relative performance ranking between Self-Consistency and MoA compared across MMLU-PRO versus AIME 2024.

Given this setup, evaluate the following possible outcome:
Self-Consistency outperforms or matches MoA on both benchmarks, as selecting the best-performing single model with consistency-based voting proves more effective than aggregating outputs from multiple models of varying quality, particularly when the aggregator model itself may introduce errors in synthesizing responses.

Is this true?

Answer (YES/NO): NO